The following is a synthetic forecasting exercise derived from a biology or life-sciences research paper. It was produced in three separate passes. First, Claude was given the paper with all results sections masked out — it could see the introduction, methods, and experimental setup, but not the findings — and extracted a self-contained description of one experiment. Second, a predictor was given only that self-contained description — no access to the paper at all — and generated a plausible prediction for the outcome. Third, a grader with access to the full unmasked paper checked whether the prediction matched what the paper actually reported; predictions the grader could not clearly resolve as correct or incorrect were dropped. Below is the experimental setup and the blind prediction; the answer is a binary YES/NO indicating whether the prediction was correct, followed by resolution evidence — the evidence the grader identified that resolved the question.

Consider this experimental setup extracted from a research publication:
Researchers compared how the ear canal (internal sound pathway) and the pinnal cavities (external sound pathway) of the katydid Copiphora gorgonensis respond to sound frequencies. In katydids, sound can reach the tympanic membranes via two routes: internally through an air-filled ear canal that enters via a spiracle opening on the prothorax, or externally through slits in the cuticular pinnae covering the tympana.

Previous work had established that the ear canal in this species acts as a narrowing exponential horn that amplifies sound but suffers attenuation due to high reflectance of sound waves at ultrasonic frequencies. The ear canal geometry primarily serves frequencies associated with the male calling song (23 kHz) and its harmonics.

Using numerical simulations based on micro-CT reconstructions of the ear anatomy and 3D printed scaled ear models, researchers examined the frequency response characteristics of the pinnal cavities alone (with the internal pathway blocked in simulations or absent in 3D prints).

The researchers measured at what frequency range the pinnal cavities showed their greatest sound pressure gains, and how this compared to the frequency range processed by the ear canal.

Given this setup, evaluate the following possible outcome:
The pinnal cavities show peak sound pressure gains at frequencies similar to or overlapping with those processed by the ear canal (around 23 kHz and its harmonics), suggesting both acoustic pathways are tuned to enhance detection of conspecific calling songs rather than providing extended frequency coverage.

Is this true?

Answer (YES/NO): NO